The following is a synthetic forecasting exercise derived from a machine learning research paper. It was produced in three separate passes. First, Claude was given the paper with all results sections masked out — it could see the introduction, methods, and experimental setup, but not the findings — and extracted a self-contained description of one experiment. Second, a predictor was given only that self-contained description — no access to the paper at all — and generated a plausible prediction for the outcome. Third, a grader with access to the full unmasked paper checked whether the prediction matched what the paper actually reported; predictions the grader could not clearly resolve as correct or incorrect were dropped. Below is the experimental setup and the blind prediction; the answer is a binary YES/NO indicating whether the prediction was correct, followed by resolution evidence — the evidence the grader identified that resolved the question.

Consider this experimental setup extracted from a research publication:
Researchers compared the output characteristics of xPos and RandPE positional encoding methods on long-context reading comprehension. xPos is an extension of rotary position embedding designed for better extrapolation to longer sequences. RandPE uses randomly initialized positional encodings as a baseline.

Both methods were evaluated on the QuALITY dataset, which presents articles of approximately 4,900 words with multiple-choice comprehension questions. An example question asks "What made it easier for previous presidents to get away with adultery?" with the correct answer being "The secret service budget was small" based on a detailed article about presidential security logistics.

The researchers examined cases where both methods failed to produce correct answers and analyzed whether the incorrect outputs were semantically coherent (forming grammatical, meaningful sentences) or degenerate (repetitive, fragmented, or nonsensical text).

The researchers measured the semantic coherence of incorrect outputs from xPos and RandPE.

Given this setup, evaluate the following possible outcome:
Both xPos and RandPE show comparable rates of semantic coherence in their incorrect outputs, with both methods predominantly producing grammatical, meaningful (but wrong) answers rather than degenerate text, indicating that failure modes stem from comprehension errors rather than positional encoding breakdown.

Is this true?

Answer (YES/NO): YES